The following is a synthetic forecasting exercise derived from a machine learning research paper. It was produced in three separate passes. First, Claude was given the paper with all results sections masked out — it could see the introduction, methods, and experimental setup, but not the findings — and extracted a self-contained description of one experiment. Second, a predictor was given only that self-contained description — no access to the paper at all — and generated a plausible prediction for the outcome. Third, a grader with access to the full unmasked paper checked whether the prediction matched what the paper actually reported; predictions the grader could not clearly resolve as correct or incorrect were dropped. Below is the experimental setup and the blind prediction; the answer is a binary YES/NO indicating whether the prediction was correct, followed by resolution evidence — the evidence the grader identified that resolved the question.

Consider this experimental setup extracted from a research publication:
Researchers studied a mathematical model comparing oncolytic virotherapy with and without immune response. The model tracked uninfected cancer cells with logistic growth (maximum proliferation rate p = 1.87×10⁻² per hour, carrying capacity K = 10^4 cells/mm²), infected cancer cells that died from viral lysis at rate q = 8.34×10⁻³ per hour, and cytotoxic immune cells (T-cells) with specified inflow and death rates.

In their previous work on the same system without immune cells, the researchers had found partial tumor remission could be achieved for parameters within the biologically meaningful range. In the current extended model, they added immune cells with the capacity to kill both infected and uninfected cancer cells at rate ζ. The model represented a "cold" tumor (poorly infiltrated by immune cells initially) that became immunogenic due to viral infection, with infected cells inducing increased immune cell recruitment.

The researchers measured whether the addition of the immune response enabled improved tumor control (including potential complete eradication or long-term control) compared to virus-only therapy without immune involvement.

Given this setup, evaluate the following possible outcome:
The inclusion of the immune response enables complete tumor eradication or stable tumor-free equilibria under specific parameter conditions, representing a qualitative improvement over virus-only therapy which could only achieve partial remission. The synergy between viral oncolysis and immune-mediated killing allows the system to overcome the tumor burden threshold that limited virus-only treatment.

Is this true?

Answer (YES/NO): NO